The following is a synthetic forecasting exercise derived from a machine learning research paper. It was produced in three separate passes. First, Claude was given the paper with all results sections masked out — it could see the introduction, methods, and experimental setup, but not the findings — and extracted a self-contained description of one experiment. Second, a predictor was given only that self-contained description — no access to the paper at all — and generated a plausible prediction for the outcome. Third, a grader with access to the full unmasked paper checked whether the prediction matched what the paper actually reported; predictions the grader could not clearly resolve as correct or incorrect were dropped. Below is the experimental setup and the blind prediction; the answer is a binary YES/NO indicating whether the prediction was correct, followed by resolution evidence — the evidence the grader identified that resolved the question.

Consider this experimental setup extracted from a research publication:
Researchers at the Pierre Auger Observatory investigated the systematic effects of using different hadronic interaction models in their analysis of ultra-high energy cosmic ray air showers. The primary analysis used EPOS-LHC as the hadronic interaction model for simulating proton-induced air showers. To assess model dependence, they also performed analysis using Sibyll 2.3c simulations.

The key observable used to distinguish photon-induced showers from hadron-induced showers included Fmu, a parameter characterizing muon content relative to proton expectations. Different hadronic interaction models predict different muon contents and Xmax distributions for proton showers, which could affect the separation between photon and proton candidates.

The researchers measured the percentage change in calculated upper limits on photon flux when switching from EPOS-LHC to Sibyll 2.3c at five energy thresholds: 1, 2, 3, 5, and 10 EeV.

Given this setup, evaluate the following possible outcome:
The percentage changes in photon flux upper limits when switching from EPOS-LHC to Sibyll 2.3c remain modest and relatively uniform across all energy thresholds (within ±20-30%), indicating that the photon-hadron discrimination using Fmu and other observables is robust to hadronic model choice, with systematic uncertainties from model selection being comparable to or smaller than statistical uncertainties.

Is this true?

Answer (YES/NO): NO